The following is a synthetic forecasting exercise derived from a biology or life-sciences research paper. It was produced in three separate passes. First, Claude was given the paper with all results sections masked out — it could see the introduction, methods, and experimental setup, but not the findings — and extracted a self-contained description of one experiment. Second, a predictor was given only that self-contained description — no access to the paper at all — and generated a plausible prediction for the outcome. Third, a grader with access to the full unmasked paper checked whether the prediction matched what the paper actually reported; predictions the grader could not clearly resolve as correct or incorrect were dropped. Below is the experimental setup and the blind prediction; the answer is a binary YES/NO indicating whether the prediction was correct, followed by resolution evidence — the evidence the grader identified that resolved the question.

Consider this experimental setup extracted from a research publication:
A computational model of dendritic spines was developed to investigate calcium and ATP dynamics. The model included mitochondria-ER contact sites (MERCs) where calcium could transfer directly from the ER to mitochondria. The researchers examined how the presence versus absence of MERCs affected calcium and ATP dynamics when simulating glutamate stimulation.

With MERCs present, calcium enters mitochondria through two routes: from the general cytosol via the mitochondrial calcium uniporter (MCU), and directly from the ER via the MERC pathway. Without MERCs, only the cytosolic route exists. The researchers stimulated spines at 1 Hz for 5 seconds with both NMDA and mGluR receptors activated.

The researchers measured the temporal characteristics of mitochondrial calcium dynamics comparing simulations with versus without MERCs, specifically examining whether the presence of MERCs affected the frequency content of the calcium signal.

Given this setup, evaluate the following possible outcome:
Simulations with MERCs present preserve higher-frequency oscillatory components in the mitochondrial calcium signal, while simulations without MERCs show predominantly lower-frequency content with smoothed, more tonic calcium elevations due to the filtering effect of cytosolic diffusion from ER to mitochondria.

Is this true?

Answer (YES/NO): NO